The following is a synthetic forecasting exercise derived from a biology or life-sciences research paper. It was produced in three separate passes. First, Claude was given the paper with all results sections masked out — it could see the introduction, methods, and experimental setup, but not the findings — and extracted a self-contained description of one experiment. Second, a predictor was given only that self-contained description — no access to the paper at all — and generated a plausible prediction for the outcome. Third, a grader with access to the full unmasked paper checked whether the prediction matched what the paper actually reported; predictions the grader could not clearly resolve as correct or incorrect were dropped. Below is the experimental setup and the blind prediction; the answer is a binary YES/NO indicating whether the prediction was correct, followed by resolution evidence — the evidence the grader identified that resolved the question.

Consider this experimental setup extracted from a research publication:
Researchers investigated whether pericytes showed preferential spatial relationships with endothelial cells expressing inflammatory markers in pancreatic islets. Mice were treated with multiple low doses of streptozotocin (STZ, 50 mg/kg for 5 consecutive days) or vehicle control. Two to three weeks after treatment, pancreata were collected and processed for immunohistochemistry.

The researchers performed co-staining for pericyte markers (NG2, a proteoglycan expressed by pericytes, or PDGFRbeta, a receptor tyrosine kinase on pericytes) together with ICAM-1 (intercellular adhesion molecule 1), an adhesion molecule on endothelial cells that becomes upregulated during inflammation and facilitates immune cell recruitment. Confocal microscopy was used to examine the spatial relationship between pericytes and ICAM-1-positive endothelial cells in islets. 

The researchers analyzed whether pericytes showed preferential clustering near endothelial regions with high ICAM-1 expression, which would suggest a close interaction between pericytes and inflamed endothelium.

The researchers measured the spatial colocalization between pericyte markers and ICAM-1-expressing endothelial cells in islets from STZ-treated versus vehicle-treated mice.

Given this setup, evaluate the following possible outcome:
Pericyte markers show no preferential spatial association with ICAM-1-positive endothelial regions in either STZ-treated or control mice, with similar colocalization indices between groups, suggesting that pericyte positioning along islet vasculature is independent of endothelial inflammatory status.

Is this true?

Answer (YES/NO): NO